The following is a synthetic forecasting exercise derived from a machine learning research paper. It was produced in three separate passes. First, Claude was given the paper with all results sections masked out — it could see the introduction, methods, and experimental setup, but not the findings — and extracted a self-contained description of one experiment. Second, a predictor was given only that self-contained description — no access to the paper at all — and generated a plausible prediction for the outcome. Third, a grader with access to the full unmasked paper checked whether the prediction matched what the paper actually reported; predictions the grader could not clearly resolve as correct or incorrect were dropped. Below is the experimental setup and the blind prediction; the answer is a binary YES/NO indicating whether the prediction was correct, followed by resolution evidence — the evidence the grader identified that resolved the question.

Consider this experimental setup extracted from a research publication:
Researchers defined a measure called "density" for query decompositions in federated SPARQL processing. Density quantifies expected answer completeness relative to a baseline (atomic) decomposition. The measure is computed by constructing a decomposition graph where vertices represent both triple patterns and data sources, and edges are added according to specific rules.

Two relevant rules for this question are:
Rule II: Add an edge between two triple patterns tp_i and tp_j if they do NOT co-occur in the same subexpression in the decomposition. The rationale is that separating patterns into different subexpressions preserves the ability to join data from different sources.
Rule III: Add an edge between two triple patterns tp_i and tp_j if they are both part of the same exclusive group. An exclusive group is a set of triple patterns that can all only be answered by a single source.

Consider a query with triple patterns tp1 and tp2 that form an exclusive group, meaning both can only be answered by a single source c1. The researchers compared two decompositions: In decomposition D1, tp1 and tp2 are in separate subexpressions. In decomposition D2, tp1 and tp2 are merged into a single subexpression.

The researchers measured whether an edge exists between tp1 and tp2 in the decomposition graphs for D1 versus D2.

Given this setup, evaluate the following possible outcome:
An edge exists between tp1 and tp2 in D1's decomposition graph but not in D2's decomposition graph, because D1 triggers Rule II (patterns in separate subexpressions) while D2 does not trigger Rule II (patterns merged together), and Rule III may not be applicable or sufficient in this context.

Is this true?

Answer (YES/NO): NO